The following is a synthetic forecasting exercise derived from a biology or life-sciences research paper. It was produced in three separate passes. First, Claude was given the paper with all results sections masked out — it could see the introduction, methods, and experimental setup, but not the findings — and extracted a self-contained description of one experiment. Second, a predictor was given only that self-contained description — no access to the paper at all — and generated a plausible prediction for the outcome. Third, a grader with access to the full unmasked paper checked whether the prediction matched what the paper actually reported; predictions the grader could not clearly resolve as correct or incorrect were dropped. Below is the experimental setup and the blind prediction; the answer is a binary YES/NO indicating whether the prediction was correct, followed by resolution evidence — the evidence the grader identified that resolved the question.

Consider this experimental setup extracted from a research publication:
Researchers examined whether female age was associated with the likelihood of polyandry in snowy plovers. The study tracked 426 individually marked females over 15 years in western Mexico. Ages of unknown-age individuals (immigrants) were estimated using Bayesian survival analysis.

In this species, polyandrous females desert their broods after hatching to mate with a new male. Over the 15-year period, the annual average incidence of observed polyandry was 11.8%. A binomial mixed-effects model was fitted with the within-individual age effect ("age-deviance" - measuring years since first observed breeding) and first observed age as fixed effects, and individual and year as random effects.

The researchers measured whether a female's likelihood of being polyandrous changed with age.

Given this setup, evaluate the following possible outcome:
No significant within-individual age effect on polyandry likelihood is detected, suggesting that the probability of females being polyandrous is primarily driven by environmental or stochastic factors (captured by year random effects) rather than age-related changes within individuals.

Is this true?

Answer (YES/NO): NO